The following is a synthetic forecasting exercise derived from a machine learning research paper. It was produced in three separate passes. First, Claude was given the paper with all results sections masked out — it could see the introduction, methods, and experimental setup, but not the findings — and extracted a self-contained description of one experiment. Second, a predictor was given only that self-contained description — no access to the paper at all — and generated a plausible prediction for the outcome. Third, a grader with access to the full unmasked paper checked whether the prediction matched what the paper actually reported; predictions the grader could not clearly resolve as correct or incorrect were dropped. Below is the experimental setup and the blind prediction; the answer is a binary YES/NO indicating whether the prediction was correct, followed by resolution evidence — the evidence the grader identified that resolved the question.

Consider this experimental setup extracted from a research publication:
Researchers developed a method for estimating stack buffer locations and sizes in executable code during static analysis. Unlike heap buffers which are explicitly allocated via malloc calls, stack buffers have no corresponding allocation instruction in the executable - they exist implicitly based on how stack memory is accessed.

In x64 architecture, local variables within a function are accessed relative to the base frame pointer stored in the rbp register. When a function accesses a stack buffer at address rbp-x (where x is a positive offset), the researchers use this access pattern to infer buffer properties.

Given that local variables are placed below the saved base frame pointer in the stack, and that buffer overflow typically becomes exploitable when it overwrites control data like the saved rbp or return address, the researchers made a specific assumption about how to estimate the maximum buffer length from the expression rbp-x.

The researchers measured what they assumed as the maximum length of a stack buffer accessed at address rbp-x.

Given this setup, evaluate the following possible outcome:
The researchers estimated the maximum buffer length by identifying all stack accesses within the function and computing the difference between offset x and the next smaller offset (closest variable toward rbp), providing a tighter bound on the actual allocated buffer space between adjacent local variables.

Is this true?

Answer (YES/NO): NO